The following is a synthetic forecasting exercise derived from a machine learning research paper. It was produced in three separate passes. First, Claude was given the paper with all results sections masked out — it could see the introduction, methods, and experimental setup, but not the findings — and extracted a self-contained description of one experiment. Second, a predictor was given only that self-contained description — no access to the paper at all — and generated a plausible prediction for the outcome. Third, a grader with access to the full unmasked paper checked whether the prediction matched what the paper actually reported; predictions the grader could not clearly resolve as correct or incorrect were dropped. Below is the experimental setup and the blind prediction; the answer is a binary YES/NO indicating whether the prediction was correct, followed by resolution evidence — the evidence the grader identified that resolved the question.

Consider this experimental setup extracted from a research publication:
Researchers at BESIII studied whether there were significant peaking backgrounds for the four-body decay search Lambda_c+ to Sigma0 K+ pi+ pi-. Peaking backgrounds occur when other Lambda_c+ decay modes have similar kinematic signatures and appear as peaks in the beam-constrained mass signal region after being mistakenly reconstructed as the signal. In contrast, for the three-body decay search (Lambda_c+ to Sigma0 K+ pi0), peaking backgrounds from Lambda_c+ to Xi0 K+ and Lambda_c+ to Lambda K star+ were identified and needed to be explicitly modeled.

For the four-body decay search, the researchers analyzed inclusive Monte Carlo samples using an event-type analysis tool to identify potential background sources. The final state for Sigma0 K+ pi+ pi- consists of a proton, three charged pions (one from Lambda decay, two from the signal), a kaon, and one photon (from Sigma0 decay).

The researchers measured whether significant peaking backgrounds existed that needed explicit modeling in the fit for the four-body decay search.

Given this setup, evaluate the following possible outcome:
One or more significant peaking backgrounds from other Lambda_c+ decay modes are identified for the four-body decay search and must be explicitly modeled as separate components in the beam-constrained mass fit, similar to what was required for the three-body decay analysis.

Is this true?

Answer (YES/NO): NO